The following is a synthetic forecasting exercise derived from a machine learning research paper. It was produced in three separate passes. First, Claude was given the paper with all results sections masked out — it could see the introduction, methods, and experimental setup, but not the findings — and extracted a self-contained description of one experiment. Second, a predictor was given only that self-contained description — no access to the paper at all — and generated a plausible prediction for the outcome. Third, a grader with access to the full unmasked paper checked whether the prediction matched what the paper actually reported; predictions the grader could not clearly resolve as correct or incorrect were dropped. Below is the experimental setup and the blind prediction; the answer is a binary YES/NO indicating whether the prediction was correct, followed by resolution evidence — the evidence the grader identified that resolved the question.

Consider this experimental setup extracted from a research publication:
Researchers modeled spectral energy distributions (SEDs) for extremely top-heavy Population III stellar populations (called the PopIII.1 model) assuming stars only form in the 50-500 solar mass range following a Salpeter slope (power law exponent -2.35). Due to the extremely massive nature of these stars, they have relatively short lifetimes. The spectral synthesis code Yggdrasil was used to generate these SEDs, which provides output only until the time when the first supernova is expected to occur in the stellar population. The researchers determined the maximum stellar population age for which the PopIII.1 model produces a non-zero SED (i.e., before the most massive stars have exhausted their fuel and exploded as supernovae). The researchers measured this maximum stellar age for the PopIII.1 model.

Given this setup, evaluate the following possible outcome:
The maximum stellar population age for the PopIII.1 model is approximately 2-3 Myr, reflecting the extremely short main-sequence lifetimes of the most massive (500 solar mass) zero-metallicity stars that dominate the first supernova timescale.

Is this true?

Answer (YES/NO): NO